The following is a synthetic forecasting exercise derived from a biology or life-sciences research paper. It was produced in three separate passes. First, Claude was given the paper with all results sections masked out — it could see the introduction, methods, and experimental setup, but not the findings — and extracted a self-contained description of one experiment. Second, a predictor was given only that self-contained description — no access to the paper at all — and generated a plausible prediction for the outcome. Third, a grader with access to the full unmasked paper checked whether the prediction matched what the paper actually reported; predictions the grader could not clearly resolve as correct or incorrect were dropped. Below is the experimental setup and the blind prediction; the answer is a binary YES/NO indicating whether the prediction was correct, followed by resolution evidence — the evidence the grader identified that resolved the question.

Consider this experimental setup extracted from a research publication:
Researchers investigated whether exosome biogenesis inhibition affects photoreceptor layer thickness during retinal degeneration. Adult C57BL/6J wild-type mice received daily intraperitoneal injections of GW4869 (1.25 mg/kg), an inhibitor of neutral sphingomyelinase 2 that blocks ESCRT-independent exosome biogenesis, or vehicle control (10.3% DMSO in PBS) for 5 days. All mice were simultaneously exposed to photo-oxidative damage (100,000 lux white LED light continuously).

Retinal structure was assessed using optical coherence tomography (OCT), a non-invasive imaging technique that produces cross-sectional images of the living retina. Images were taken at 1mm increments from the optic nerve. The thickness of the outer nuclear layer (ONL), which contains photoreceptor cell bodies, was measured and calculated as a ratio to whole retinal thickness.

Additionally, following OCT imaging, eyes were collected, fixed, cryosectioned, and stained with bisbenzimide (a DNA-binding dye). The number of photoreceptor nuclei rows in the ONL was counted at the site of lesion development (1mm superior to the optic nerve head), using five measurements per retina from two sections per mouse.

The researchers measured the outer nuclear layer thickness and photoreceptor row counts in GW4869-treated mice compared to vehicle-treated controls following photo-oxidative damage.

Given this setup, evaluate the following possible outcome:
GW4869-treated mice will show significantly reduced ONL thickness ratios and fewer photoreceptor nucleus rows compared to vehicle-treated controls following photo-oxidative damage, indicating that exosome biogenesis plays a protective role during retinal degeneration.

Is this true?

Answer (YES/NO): YES